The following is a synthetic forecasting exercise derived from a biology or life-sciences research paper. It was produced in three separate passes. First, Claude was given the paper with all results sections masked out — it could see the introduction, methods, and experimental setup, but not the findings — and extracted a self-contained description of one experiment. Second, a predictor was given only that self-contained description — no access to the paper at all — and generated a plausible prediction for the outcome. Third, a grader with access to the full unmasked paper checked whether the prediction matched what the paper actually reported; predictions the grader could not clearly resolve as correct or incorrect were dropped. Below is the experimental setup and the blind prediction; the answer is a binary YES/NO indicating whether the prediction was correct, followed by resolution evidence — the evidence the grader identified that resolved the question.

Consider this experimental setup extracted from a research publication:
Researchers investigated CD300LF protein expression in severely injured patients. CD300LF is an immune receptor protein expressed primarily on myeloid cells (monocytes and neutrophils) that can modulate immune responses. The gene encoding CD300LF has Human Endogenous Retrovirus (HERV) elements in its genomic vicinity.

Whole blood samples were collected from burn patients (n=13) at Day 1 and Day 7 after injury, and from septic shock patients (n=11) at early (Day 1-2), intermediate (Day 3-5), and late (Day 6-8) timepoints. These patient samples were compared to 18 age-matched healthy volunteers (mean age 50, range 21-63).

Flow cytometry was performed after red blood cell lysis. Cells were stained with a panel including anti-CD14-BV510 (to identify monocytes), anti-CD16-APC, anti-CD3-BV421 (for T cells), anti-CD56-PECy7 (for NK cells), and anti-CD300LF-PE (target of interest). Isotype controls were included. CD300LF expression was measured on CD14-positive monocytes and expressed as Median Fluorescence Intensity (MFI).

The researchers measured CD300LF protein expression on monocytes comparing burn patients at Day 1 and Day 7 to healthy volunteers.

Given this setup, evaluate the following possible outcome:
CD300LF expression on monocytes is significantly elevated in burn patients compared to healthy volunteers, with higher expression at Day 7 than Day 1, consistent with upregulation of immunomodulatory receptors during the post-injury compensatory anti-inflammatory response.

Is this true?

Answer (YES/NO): NO